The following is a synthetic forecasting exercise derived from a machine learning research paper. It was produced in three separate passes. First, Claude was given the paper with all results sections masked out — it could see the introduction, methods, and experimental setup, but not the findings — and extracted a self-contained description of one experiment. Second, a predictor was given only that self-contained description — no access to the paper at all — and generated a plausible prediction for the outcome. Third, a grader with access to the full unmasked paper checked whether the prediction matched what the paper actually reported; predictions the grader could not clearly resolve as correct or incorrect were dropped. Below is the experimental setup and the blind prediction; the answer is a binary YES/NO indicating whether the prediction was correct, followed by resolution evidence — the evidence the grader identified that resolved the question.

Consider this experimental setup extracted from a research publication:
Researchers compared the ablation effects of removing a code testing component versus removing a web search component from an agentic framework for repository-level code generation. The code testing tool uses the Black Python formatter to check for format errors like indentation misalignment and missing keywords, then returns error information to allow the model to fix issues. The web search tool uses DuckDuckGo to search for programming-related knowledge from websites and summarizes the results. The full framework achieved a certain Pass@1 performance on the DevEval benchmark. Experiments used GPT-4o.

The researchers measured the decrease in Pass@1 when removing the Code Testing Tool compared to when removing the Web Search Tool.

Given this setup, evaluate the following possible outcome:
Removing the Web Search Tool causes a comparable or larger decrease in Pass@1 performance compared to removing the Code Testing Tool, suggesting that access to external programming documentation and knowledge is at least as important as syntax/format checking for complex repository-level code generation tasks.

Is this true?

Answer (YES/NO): NO